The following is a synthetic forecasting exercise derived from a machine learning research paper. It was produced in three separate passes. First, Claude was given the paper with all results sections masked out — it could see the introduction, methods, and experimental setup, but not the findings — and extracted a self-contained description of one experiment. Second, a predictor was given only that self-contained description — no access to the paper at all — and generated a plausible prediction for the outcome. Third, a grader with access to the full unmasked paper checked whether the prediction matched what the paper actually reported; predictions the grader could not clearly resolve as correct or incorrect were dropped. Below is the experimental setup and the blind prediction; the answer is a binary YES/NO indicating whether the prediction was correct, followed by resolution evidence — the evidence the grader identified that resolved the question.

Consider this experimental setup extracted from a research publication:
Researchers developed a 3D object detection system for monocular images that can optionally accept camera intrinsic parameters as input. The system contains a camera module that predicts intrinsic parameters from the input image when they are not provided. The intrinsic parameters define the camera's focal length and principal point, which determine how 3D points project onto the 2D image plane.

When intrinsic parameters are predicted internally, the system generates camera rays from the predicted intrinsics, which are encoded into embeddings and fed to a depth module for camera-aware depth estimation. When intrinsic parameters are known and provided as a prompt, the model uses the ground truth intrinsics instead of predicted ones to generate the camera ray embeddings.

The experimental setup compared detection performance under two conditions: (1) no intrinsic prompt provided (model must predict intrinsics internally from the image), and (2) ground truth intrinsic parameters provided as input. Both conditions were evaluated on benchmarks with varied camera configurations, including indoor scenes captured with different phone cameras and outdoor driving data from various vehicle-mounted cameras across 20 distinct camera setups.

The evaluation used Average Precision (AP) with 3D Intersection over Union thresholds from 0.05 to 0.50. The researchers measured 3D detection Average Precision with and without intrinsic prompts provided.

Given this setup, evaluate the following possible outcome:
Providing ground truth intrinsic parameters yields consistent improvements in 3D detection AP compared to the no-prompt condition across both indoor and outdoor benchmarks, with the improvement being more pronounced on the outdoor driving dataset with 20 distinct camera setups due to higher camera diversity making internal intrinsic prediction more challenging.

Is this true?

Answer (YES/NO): NO